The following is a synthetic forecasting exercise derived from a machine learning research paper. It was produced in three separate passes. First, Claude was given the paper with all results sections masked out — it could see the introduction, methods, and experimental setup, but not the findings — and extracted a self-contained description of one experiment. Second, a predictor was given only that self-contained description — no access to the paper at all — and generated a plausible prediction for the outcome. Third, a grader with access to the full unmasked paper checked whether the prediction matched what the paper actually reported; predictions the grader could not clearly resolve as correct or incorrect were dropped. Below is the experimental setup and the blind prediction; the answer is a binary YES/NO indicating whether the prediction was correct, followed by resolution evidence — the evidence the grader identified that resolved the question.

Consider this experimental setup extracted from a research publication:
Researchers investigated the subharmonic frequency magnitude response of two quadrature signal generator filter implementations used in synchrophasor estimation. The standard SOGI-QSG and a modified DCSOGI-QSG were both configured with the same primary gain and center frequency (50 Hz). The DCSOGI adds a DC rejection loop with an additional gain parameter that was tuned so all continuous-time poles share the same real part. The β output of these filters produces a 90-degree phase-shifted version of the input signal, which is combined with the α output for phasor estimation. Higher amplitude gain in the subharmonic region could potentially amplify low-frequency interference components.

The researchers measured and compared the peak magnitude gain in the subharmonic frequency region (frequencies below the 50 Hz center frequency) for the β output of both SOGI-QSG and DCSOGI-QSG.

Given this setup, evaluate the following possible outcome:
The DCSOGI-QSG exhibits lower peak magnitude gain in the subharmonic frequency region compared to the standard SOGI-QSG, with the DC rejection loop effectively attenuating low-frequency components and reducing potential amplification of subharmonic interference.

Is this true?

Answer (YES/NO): NO